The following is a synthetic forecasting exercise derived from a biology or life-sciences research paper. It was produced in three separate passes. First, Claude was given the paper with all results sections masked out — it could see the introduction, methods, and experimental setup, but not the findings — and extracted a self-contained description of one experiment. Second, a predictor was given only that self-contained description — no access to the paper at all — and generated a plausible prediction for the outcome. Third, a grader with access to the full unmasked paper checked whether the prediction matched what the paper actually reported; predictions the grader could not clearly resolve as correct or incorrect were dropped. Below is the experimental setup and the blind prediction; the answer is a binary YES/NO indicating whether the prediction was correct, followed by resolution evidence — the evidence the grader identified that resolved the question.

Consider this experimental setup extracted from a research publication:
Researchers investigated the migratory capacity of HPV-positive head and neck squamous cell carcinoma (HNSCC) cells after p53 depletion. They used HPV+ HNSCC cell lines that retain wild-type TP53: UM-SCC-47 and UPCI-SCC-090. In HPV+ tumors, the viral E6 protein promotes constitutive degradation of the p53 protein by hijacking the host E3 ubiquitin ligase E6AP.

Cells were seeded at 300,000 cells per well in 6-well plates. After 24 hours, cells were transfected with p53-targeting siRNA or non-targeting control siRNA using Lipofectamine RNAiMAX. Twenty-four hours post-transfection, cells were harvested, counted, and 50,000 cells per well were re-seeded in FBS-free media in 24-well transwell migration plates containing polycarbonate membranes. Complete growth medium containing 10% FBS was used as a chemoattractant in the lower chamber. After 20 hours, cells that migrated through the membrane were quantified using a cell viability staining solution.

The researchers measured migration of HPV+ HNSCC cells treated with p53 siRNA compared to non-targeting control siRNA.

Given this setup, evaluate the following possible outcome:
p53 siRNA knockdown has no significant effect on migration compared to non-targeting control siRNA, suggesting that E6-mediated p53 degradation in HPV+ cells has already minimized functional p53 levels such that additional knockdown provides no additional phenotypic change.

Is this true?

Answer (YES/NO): NO